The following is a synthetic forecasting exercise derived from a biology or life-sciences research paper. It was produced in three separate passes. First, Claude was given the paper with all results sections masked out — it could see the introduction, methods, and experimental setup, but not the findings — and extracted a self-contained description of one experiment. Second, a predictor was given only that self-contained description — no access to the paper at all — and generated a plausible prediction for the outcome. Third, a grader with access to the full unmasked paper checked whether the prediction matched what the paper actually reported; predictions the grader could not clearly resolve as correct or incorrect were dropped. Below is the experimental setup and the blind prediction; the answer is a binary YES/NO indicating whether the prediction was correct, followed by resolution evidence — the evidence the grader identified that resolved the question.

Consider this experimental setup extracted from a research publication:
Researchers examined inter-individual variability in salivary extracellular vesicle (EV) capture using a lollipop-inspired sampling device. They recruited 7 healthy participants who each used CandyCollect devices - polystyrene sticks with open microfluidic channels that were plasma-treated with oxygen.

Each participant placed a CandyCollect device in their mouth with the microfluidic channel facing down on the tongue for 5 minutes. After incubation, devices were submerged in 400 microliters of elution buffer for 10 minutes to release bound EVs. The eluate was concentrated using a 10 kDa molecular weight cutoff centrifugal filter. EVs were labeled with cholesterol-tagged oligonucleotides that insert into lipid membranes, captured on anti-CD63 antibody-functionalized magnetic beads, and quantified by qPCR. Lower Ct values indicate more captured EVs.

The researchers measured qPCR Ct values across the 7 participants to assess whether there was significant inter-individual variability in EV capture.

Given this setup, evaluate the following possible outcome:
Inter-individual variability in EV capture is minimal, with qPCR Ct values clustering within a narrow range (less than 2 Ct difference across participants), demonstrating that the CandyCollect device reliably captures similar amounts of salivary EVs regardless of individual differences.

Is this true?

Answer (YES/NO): NO